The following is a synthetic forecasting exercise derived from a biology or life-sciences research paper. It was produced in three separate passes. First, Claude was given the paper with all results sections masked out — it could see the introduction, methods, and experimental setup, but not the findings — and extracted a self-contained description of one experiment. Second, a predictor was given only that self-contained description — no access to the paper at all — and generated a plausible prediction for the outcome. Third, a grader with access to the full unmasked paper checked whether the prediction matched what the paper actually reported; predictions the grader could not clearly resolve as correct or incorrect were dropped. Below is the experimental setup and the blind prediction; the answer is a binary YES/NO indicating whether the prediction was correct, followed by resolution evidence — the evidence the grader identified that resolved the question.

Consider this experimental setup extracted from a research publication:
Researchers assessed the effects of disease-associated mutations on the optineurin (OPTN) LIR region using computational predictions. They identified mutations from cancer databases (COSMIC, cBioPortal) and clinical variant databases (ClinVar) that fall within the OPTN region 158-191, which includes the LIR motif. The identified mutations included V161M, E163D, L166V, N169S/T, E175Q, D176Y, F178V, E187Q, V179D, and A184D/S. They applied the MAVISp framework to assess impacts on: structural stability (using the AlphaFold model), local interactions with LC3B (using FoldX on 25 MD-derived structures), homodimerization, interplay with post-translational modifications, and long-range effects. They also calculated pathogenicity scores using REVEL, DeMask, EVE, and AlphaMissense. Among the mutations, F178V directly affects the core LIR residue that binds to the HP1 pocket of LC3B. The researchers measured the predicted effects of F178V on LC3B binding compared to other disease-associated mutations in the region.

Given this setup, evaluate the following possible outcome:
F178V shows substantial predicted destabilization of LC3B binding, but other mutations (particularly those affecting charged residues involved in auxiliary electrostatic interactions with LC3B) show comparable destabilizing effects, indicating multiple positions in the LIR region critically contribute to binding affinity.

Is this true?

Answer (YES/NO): NO